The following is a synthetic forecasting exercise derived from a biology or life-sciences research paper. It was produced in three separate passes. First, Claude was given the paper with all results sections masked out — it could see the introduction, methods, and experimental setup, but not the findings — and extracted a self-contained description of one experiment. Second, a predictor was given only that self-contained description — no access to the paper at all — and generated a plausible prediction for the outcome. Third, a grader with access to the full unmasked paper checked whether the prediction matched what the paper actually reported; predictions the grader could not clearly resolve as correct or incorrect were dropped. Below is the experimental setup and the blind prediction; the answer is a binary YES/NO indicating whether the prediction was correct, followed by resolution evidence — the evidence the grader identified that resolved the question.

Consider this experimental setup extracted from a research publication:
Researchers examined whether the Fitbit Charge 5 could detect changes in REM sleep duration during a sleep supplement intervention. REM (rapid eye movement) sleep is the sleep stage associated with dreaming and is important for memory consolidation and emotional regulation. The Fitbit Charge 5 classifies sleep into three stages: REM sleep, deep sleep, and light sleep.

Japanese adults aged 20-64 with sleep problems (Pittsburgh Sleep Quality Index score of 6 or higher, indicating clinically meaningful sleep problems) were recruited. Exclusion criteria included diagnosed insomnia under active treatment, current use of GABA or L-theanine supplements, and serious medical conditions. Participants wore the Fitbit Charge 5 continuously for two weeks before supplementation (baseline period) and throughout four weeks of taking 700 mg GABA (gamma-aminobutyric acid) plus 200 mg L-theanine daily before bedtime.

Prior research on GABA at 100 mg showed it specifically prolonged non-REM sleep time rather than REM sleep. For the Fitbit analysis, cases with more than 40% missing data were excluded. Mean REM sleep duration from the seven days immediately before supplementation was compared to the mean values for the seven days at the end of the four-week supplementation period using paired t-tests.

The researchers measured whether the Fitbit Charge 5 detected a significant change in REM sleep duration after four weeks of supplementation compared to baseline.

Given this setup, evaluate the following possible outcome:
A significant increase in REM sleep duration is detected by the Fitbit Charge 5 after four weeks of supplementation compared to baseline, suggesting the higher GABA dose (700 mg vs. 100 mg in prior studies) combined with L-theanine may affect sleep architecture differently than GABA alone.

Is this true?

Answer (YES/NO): NO